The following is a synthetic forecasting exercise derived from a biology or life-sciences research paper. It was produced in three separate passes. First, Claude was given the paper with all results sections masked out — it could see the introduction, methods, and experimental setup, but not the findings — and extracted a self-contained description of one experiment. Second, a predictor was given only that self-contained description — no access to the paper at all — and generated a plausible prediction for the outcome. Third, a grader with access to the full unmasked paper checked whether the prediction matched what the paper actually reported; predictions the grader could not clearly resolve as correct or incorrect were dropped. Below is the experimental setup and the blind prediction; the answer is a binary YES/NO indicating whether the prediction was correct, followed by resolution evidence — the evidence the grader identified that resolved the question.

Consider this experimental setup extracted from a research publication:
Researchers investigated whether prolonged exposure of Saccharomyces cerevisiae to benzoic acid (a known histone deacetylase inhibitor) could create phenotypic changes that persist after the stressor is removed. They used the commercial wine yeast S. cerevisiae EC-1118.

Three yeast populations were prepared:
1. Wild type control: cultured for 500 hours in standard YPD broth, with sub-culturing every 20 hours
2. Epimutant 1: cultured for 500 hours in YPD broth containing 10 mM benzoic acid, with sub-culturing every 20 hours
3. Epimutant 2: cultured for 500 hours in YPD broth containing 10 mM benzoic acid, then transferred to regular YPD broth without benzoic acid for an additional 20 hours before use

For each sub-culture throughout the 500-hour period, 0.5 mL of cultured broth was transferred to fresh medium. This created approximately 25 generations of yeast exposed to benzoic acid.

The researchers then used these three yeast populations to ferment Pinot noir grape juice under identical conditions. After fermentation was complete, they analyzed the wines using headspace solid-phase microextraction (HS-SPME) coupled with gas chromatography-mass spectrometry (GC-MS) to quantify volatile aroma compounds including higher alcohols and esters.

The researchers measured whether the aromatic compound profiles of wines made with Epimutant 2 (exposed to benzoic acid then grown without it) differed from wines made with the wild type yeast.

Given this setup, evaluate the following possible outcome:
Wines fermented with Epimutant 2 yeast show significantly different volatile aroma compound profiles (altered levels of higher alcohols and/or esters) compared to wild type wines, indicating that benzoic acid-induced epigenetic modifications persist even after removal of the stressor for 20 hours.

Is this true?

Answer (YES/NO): YES